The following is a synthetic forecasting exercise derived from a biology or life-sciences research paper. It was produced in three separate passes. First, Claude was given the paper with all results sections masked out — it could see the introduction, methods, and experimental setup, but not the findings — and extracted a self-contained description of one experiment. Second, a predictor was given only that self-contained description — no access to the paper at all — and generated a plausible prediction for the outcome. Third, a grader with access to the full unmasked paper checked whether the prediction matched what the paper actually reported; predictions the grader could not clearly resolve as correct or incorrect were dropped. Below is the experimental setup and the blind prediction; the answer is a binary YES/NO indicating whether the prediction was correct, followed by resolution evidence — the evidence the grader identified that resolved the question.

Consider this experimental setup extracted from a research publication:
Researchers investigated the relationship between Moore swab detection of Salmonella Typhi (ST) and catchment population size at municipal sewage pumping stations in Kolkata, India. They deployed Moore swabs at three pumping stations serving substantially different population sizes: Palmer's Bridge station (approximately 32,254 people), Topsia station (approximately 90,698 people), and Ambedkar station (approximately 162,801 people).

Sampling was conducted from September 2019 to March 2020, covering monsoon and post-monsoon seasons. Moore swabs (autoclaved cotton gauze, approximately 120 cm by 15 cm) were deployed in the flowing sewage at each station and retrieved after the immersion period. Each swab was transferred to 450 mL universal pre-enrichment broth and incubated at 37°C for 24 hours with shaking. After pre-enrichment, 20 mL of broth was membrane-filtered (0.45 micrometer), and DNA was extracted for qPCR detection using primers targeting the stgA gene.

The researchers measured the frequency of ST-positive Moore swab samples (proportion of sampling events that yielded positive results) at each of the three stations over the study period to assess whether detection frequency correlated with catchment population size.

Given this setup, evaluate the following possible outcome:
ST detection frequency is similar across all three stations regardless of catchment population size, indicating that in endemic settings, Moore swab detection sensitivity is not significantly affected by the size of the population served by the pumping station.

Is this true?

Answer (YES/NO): NO